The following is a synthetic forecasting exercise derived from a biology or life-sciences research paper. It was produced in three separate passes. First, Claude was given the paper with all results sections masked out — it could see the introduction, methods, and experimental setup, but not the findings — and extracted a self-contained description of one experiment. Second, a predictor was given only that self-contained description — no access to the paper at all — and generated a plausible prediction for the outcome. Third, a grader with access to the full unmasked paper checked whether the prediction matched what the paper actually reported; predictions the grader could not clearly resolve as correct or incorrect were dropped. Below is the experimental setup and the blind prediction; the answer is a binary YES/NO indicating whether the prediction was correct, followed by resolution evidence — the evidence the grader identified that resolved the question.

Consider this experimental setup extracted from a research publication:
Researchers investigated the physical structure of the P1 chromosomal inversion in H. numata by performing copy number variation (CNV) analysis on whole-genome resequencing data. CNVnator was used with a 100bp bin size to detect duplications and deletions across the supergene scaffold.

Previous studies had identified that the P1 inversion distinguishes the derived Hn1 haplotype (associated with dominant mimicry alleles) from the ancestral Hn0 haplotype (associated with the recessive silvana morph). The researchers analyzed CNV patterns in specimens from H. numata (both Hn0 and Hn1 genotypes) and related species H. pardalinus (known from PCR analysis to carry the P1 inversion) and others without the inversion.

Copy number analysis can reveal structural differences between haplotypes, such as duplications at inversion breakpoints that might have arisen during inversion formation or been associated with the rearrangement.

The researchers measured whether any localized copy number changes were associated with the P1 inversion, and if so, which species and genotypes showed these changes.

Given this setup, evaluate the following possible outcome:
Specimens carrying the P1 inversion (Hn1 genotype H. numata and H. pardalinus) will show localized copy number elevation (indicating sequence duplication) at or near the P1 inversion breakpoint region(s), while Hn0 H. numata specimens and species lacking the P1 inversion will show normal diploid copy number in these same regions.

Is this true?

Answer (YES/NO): YES